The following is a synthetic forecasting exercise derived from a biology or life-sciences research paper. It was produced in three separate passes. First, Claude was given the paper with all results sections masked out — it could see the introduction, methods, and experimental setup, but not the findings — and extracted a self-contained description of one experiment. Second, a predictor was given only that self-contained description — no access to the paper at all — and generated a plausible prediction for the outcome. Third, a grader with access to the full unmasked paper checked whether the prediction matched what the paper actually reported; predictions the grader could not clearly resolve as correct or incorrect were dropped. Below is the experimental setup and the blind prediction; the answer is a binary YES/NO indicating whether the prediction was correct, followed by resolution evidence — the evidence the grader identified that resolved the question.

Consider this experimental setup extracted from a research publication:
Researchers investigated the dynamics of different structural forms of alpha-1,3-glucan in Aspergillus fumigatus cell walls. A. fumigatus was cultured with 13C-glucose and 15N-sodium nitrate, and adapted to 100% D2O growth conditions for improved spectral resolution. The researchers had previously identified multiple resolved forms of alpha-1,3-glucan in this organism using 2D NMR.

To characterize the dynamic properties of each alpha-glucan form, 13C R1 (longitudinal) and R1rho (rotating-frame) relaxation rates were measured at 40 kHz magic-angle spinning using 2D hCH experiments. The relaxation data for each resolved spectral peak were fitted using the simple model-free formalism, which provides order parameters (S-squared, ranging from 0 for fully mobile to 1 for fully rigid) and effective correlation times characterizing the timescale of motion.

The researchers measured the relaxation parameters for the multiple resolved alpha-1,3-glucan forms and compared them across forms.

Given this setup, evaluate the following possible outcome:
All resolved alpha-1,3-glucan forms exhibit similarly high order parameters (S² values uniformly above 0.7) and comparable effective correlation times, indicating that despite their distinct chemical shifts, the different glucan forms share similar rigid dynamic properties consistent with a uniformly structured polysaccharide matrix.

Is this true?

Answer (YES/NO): YES